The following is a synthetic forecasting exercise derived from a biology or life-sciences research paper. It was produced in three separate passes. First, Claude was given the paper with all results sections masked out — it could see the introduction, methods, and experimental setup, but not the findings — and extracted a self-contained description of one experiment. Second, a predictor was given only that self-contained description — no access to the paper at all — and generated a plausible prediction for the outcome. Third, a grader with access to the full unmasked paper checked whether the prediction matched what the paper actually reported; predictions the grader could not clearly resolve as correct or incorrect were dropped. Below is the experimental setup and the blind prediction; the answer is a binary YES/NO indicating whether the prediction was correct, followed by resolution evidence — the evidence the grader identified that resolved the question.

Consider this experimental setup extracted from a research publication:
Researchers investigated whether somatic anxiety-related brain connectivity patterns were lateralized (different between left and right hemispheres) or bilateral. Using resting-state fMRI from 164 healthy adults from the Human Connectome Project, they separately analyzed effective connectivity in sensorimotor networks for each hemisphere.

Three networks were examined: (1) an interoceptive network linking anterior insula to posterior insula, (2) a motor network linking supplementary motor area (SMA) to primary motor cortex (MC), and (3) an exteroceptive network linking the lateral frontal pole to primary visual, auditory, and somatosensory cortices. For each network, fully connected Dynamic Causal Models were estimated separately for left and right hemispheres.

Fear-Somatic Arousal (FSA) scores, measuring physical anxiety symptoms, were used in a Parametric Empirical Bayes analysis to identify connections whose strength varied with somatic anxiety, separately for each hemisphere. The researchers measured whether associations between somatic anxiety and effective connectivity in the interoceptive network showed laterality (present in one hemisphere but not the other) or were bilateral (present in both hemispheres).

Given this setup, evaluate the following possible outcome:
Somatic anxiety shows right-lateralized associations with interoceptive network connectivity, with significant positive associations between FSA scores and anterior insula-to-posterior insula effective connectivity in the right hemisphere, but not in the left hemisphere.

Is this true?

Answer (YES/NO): NO